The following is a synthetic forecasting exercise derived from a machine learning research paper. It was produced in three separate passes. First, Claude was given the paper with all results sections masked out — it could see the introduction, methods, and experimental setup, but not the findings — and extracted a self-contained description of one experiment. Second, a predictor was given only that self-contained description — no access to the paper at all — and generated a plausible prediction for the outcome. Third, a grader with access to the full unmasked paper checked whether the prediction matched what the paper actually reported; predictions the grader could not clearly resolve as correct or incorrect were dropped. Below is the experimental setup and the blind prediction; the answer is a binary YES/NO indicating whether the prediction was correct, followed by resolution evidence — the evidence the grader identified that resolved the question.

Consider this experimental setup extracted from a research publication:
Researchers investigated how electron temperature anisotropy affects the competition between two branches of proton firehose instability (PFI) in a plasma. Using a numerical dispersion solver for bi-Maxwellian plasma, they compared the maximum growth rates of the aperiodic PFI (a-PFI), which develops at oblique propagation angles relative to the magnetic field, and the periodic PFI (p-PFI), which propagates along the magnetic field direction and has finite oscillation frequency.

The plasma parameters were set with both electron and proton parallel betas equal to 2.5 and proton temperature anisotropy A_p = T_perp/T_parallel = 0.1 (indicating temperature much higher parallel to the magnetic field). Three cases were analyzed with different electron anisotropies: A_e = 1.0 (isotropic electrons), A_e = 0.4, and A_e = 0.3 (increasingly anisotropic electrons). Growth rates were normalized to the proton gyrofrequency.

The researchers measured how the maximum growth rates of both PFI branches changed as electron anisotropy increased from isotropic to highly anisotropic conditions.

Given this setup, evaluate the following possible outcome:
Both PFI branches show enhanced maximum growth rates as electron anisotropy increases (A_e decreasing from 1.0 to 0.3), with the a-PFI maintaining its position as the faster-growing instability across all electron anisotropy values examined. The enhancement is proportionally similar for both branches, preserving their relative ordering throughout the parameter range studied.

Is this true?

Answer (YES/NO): NO